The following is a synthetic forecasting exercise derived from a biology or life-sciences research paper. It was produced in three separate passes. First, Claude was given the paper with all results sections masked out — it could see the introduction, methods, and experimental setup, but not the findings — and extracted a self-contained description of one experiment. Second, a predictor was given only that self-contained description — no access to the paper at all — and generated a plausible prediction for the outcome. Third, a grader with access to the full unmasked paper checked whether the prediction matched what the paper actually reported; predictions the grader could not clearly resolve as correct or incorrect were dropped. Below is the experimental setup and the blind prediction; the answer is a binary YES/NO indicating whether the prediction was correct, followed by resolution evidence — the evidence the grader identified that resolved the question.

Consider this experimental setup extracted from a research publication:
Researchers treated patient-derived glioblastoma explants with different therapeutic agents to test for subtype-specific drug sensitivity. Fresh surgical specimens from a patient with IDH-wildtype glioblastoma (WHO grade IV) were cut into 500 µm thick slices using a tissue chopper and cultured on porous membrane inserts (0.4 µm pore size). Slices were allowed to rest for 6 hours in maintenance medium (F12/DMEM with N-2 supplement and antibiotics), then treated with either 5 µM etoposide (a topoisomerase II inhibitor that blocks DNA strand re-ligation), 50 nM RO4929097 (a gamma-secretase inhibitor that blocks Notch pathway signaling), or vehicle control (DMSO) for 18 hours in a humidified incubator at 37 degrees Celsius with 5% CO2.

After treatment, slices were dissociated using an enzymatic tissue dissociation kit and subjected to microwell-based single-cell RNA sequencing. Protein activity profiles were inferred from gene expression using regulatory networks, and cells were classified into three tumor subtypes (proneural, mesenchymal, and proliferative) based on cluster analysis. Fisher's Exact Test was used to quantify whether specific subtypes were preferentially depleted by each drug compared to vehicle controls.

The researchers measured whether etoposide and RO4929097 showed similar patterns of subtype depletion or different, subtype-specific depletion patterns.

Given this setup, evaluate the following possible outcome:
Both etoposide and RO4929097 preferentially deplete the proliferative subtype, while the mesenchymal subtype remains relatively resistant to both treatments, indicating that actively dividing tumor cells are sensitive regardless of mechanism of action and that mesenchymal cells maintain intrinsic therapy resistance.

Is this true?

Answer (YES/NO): NO